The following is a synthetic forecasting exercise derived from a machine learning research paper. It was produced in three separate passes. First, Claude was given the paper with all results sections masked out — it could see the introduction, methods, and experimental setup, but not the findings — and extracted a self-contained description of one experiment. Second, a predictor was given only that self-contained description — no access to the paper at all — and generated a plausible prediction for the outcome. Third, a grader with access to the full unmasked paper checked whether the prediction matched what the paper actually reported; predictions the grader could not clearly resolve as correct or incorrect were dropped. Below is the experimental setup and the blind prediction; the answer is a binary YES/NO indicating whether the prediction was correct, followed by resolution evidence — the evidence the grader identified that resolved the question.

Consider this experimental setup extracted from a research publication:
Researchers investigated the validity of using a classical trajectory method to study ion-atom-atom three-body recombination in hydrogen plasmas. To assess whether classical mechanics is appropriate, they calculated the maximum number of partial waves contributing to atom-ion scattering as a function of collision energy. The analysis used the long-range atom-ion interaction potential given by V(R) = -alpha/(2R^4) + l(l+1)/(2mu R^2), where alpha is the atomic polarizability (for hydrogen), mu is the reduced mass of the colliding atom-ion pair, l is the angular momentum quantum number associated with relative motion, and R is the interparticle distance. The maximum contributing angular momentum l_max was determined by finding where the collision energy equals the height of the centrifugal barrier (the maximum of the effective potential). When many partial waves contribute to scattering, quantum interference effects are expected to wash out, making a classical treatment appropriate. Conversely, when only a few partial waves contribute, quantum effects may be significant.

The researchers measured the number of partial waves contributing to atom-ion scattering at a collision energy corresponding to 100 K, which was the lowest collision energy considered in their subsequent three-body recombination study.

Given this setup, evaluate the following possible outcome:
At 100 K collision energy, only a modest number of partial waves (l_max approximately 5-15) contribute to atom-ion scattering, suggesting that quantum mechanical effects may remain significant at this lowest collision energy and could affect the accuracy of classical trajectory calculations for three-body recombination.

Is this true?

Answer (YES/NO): NO